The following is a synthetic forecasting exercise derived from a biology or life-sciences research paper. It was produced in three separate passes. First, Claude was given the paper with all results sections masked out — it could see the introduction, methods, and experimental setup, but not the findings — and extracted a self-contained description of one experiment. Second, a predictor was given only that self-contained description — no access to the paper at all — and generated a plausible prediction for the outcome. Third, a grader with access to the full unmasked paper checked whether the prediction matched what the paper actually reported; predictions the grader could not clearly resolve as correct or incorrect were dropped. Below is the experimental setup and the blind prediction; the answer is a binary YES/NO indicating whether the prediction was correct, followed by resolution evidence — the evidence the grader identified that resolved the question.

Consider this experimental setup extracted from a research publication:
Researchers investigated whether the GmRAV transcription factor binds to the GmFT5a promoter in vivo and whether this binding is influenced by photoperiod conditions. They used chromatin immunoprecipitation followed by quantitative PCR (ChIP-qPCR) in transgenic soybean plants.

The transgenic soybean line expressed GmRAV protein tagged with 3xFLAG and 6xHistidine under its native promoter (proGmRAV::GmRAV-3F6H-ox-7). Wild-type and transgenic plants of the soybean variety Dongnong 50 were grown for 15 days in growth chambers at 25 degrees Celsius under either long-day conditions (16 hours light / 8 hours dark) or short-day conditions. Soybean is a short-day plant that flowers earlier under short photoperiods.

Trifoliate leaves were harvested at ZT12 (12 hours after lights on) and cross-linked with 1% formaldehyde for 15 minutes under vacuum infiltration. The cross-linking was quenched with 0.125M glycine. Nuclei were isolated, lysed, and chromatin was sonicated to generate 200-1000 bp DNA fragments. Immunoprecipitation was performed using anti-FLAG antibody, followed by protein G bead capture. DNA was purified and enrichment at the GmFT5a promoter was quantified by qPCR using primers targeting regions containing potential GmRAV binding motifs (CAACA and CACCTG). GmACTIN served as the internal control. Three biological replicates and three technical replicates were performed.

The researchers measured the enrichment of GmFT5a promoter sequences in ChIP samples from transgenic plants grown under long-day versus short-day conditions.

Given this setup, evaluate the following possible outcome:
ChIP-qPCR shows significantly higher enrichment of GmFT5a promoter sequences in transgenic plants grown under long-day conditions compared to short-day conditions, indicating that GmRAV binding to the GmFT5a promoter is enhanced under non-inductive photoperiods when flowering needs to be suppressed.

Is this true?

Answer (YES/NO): NO